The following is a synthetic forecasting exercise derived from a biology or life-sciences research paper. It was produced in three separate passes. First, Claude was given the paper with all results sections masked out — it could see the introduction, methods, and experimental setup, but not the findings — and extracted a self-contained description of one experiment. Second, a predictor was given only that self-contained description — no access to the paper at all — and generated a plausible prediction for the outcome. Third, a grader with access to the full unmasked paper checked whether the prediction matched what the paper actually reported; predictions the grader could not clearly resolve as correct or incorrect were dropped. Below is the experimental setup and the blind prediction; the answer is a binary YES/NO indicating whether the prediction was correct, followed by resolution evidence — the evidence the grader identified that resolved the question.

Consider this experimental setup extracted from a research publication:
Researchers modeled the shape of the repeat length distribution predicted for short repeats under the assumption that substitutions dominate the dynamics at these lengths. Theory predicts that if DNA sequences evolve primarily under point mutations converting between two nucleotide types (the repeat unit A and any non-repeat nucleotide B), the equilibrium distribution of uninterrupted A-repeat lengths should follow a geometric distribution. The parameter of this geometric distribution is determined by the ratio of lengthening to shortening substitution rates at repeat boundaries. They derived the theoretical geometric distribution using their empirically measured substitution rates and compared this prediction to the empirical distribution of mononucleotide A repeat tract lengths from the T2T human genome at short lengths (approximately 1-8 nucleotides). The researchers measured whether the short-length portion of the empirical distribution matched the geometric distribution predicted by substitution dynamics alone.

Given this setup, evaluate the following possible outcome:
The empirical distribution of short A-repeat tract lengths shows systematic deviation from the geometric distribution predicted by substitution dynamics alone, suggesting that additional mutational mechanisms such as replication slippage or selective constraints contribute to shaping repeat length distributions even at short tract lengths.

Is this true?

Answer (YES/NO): NO